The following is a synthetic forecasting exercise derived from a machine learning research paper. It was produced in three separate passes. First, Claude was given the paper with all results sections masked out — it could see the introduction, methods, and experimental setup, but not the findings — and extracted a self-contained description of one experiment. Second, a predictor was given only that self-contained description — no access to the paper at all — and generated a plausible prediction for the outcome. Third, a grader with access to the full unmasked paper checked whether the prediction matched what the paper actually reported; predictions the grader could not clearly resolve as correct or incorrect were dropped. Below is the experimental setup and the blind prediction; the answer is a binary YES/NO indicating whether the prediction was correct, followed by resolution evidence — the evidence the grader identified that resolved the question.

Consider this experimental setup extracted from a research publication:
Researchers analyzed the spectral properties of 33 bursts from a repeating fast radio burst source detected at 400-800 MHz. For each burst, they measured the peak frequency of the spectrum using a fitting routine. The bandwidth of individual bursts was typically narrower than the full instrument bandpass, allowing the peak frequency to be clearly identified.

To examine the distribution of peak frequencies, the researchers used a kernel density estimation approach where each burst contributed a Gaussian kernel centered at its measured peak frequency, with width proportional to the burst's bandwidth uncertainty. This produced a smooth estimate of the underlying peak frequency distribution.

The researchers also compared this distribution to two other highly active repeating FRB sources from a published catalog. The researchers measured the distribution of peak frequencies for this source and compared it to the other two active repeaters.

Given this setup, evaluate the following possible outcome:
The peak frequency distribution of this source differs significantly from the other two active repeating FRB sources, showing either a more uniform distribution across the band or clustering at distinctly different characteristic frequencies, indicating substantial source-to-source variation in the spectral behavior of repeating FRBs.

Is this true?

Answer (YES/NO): NO